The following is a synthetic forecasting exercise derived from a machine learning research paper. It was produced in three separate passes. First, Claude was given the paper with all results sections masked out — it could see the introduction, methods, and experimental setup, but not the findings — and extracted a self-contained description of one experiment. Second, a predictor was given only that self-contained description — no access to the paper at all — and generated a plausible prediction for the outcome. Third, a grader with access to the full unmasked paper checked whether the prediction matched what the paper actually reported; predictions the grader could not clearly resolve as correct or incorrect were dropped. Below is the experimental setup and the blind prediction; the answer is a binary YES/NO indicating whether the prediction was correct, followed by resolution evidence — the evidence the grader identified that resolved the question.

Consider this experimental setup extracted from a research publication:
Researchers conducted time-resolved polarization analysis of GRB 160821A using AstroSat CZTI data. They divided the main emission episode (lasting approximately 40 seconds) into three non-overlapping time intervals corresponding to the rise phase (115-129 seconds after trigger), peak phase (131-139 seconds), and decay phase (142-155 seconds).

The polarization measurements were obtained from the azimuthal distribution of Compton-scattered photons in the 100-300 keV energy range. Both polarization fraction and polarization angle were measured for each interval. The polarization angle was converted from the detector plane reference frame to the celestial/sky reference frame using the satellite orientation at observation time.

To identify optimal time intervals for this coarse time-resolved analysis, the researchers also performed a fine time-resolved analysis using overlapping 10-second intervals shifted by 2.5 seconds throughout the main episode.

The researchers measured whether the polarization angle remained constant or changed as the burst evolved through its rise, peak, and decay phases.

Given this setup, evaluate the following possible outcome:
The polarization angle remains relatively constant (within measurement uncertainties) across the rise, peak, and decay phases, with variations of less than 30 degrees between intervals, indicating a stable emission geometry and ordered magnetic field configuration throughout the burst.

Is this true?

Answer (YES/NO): NO